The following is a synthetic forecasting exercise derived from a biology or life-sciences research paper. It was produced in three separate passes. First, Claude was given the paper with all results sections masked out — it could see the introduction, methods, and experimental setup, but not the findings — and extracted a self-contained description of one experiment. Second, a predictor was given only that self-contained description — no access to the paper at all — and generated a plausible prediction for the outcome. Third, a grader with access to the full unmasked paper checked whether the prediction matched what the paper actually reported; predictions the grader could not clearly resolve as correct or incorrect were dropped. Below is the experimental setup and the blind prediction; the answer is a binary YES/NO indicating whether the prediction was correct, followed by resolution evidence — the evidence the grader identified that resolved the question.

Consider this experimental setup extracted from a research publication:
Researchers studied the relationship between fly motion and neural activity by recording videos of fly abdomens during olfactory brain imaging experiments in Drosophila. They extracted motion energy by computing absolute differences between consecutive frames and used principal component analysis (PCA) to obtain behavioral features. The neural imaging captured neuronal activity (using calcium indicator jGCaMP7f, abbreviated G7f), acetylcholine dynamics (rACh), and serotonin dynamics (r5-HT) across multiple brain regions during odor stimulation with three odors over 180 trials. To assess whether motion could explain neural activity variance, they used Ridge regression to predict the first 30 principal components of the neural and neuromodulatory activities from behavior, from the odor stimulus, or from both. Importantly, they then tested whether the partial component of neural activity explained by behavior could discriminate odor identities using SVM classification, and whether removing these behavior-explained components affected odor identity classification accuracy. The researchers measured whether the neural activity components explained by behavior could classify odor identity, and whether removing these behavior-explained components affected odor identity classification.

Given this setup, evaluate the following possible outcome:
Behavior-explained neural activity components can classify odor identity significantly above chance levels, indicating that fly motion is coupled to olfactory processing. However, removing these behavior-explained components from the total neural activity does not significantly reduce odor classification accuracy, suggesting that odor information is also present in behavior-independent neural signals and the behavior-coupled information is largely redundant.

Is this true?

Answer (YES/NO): NO